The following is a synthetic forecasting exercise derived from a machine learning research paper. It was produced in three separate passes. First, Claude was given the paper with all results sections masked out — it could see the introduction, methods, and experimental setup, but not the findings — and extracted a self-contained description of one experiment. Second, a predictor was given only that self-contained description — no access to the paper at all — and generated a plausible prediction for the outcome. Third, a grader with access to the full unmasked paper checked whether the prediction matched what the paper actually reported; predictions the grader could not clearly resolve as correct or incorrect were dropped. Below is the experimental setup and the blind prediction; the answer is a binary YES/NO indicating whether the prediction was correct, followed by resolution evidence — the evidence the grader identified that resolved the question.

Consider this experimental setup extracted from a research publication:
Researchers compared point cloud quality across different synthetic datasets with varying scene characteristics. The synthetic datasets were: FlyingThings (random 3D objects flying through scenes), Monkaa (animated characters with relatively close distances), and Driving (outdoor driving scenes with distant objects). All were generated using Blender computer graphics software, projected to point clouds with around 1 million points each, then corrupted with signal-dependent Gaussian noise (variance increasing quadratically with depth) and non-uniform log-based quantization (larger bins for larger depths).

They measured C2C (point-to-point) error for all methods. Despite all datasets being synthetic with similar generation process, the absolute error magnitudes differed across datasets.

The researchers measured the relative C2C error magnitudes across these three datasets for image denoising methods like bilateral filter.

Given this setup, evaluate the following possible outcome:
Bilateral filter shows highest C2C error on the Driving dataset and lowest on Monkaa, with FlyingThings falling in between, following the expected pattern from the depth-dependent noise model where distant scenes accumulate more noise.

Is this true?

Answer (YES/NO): YES